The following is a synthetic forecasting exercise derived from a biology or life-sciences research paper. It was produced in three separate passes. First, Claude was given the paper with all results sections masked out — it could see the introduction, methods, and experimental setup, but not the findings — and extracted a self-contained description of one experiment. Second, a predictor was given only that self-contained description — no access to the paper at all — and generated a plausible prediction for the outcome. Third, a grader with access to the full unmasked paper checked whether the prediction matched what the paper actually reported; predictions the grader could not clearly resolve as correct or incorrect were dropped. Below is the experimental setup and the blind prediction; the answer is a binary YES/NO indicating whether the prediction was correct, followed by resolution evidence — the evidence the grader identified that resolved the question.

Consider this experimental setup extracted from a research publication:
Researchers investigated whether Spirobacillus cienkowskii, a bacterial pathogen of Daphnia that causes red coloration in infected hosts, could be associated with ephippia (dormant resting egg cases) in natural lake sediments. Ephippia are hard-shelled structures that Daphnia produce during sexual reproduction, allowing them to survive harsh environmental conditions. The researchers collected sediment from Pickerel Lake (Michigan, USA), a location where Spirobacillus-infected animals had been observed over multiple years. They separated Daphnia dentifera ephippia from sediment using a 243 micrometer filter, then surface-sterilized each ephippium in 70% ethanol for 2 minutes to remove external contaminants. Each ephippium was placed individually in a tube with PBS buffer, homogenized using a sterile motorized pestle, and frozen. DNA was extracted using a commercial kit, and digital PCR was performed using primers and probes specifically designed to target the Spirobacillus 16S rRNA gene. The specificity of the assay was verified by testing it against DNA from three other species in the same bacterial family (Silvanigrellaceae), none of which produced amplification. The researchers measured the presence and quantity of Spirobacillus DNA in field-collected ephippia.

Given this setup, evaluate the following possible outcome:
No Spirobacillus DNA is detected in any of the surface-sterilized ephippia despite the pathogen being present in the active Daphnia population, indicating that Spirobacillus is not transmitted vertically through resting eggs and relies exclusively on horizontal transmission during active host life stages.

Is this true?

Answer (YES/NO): NO